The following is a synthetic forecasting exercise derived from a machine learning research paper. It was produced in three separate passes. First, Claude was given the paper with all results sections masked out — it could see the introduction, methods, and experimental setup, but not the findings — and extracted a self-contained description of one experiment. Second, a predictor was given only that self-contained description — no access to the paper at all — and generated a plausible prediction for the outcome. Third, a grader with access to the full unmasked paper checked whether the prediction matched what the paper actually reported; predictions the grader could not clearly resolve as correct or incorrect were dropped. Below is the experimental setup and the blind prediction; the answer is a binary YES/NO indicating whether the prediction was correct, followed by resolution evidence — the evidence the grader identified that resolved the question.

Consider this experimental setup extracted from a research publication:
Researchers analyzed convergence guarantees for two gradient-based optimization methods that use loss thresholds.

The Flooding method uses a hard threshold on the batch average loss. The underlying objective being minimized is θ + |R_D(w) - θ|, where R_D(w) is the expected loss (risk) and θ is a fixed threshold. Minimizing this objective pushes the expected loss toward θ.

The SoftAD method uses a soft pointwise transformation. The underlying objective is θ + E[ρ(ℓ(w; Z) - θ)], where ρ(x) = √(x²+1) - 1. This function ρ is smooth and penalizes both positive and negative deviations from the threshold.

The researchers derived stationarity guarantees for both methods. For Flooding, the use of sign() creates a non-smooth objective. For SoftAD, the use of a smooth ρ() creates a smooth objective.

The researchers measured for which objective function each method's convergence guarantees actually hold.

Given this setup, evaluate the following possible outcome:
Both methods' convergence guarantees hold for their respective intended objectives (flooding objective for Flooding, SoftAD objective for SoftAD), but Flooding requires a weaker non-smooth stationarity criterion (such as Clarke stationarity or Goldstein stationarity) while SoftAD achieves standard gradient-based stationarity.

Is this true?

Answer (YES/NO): NO